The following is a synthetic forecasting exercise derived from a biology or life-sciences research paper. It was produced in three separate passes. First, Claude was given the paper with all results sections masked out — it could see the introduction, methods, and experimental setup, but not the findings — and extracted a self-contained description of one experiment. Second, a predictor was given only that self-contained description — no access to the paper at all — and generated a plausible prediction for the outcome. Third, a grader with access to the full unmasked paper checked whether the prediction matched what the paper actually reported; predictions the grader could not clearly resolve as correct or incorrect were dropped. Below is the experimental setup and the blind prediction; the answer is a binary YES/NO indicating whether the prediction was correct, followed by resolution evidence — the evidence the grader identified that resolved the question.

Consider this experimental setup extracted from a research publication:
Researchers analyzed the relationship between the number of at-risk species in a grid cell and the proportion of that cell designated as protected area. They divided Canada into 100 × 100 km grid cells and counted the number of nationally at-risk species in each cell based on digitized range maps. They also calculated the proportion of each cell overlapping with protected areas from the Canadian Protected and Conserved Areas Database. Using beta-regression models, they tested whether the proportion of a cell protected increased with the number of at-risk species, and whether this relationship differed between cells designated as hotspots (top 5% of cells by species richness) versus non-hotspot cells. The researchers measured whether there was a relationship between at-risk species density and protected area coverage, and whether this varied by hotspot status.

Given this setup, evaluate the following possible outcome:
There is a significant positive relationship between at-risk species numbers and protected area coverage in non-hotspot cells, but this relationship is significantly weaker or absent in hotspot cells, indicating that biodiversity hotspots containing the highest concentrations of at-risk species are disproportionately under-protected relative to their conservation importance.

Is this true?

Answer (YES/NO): YES